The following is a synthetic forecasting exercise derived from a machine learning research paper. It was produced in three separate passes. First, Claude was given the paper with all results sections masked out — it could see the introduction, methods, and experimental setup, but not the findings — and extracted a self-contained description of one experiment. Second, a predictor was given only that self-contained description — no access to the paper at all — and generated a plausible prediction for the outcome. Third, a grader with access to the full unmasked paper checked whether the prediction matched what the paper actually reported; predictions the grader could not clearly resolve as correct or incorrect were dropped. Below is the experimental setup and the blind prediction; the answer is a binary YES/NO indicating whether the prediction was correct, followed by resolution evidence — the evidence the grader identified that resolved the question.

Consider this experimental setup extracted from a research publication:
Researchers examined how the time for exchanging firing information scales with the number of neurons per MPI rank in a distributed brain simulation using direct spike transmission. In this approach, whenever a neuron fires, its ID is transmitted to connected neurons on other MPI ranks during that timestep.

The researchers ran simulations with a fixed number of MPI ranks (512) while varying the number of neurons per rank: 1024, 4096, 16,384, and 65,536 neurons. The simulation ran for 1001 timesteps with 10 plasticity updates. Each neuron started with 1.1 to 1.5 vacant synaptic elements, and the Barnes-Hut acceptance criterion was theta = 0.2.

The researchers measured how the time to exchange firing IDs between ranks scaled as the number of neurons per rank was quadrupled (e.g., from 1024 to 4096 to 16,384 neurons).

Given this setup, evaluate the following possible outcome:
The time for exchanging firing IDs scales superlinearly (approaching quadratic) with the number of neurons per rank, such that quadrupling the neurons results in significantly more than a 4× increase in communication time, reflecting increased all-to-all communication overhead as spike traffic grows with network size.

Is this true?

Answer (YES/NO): NO